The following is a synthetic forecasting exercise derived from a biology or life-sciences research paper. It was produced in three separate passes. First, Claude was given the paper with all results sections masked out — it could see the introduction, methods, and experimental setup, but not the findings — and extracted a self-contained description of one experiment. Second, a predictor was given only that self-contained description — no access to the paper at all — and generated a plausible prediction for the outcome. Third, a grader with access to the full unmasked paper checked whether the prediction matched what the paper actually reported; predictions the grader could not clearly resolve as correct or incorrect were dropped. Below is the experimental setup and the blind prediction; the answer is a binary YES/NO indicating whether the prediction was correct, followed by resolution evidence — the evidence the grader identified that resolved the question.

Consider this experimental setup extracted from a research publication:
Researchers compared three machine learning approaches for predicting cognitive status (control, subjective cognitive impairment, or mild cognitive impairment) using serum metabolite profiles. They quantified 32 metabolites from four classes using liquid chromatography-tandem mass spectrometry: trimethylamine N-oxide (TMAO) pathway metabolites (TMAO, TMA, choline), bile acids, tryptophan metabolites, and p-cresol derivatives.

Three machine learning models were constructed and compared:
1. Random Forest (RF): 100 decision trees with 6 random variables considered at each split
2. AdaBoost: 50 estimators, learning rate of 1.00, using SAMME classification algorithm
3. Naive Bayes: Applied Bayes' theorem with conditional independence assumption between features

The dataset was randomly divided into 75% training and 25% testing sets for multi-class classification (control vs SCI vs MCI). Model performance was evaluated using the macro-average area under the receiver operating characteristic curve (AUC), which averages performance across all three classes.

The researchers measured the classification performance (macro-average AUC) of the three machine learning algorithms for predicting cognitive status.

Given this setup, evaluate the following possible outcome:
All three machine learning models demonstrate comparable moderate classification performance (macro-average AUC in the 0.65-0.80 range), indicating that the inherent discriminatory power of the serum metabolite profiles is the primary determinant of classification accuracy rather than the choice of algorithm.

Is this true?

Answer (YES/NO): NO